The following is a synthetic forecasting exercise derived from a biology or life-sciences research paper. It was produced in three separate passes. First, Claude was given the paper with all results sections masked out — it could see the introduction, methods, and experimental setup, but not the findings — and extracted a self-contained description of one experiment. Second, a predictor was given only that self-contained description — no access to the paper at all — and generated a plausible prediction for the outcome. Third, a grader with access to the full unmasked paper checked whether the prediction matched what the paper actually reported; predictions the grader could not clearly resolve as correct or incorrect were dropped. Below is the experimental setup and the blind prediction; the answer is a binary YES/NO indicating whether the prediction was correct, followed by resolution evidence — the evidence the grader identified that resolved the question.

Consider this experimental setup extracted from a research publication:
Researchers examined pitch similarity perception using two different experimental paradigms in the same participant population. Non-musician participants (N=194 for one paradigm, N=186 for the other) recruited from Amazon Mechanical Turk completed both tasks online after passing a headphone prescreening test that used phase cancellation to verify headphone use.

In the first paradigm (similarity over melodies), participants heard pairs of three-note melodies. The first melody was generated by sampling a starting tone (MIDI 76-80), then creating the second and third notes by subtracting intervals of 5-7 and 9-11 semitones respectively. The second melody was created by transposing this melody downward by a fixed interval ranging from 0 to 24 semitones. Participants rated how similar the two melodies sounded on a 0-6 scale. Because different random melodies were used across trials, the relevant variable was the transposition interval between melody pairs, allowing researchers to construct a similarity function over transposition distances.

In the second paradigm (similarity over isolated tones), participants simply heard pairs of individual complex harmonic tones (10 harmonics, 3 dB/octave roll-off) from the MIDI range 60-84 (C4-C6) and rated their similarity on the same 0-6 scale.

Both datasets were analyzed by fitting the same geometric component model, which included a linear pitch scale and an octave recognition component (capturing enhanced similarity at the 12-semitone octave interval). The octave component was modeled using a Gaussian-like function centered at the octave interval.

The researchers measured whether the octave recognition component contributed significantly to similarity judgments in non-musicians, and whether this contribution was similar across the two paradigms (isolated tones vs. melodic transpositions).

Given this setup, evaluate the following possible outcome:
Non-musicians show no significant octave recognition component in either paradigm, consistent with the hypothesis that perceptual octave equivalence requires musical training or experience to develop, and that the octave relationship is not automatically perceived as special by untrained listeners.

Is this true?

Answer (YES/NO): NO